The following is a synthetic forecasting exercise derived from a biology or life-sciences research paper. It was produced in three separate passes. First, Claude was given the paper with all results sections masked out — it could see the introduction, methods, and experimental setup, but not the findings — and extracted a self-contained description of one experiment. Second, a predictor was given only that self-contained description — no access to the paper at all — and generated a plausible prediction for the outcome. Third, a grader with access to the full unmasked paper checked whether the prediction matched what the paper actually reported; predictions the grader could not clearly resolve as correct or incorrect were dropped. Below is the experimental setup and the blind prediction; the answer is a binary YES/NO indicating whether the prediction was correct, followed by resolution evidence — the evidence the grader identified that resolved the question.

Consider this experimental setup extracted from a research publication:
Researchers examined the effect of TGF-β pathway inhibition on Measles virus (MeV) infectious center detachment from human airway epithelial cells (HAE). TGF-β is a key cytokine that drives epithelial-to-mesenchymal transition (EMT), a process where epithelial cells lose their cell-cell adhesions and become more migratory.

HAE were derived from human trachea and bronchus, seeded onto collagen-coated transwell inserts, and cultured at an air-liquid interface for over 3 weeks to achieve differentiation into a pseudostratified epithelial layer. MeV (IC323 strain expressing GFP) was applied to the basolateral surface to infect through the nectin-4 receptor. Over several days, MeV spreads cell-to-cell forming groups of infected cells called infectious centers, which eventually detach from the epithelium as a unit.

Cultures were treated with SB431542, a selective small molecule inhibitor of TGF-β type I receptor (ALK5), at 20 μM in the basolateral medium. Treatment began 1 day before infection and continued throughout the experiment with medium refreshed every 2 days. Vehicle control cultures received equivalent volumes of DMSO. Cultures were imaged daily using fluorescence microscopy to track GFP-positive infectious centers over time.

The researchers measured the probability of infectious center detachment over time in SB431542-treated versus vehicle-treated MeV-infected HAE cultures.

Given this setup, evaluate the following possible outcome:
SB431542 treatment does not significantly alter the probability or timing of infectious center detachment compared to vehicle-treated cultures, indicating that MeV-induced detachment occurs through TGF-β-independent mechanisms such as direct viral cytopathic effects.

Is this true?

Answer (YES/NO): NO